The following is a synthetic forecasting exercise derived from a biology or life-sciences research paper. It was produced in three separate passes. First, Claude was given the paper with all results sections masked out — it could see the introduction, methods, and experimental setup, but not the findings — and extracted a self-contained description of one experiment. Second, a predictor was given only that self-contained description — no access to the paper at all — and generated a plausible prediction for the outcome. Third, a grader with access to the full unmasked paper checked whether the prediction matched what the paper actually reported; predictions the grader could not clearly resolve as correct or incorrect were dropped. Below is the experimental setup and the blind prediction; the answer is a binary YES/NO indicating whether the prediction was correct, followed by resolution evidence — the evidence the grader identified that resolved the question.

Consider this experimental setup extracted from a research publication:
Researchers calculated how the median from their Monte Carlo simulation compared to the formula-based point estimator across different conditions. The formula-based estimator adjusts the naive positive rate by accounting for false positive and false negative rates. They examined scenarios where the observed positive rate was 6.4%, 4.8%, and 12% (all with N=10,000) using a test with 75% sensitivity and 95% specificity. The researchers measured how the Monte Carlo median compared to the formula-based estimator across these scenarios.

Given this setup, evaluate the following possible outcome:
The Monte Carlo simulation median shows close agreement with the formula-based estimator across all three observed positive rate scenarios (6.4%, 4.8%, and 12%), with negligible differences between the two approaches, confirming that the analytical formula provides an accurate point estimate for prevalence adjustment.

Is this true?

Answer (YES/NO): NO